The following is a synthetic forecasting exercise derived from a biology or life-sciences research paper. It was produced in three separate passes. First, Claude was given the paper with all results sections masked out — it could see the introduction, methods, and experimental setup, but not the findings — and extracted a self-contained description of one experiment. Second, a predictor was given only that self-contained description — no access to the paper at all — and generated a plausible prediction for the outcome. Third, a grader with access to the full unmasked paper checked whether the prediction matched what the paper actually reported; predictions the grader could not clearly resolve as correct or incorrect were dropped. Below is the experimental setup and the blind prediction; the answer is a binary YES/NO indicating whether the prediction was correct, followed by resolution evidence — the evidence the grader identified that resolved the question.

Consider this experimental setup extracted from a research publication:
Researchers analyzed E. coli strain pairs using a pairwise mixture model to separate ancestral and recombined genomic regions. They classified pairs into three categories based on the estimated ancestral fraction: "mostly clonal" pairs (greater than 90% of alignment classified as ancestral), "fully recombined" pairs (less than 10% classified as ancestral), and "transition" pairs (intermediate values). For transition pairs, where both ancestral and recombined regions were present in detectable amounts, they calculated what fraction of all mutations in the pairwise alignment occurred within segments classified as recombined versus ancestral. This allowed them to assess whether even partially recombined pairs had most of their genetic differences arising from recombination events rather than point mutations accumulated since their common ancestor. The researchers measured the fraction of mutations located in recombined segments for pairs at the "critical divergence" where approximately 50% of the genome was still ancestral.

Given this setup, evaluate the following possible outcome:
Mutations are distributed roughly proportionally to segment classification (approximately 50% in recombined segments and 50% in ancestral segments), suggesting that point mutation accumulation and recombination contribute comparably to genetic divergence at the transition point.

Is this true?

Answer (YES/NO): NO